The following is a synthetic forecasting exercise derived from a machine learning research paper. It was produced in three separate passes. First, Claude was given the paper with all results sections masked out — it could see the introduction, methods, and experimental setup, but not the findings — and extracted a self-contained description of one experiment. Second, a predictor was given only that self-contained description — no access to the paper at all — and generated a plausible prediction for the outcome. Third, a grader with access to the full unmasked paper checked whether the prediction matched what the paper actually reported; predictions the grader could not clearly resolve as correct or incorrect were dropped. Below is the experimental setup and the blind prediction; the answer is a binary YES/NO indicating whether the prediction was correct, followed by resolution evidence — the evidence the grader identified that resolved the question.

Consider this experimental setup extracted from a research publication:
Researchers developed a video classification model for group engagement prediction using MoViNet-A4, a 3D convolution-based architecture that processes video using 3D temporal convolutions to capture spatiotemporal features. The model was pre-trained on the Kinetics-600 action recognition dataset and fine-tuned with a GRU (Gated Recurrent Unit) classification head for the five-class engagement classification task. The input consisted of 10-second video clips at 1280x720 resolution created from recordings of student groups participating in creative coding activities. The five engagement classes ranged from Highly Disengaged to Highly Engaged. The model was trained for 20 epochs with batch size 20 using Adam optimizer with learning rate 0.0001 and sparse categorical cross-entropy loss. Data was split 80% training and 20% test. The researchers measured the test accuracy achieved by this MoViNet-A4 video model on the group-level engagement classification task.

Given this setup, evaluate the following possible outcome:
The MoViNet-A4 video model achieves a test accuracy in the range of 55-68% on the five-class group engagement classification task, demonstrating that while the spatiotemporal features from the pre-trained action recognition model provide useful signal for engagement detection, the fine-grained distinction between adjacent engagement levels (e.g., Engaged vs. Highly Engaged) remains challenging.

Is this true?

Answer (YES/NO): YES